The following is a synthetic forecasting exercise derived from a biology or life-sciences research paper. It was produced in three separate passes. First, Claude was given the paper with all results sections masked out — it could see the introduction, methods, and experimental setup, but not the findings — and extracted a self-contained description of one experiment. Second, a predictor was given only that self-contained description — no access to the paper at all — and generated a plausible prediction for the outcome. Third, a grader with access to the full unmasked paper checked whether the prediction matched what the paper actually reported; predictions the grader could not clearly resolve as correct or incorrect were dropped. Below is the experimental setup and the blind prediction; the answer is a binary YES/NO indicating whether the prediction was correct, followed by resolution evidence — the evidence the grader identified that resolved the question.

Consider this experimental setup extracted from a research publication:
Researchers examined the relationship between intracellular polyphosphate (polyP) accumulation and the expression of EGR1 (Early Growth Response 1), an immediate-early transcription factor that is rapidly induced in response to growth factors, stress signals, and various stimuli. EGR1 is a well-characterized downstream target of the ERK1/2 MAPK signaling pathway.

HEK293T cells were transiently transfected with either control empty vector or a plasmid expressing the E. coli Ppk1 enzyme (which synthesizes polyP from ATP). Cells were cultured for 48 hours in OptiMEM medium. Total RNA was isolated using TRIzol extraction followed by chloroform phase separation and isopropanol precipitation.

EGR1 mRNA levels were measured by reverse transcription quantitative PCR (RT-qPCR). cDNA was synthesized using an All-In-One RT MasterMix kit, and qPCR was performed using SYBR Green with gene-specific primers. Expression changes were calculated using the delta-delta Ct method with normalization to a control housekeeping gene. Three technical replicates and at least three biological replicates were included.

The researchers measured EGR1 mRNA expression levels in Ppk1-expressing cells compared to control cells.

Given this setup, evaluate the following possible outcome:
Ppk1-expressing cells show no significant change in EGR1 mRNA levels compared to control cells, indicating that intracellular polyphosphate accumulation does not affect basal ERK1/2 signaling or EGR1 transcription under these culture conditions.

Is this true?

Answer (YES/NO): NO